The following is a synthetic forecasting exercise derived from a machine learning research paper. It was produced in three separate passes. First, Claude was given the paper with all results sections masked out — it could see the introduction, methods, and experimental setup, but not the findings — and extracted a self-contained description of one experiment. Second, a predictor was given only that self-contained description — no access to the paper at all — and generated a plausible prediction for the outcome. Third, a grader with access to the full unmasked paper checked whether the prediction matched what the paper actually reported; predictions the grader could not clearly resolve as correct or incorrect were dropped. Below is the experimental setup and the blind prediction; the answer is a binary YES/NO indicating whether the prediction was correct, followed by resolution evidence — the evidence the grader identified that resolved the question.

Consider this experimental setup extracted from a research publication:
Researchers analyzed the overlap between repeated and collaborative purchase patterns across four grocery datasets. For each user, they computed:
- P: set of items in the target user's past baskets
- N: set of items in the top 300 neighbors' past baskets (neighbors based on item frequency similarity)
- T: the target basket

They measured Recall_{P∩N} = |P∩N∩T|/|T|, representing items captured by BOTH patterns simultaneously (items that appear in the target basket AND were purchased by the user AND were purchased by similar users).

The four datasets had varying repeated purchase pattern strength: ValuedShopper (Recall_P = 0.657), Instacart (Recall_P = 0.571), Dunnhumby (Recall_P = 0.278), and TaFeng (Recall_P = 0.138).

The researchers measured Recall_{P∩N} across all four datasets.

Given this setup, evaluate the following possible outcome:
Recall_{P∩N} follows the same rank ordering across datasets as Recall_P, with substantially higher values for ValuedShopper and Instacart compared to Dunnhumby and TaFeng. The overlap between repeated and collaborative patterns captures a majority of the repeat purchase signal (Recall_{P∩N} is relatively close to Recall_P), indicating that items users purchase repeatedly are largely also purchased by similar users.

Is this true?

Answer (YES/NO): YES